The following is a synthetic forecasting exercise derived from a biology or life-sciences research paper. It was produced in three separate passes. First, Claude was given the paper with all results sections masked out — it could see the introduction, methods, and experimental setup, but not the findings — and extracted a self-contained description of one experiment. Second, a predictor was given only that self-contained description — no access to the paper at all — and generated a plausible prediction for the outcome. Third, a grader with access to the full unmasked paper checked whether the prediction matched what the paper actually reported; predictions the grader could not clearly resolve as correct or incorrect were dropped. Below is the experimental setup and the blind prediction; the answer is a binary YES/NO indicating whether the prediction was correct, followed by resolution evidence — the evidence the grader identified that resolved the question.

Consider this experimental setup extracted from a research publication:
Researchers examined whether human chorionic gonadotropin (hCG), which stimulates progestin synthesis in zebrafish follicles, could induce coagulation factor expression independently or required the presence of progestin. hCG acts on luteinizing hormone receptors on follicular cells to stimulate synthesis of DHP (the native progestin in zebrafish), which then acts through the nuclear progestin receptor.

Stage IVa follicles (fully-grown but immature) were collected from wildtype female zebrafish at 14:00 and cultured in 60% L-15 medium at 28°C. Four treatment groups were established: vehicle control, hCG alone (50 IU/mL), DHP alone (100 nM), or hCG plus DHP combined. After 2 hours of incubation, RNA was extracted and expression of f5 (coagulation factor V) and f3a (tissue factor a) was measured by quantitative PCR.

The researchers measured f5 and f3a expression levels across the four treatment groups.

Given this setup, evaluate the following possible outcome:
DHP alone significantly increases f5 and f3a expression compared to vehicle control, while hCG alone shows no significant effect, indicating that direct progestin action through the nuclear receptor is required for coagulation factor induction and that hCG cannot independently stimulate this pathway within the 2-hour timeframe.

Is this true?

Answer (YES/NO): NO